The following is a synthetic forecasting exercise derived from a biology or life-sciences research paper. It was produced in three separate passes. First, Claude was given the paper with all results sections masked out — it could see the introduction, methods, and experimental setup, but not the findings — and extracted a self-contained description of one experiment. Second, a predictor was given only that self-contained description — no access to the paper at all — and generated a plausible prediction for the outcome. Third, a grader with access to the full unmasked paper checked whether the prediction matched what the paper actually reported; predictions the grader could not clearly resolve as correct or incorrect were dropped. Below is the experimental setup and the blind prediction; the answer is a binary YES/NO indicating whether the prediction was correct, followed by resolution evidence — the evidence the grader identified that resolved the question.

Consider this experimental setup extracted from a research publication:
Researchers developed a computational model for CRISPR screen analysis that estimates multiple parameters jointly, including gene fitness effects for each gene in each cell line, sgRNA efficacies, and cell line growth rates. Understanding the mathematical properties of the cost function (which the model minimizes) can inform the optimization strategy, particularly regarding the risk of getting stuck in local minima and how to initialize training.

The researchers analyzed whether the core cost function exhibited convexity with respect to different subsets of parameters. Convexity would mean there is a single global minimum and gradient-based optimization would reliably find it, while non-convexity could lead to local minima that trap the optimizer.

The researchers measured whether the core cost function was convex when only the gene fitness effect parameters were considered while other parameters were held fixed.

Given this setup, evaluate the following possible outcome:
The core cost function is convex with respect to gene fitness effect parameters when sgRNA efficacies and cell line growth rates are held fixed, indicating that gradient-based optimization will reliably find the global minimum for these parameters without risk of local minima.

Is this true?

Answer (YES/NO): YES